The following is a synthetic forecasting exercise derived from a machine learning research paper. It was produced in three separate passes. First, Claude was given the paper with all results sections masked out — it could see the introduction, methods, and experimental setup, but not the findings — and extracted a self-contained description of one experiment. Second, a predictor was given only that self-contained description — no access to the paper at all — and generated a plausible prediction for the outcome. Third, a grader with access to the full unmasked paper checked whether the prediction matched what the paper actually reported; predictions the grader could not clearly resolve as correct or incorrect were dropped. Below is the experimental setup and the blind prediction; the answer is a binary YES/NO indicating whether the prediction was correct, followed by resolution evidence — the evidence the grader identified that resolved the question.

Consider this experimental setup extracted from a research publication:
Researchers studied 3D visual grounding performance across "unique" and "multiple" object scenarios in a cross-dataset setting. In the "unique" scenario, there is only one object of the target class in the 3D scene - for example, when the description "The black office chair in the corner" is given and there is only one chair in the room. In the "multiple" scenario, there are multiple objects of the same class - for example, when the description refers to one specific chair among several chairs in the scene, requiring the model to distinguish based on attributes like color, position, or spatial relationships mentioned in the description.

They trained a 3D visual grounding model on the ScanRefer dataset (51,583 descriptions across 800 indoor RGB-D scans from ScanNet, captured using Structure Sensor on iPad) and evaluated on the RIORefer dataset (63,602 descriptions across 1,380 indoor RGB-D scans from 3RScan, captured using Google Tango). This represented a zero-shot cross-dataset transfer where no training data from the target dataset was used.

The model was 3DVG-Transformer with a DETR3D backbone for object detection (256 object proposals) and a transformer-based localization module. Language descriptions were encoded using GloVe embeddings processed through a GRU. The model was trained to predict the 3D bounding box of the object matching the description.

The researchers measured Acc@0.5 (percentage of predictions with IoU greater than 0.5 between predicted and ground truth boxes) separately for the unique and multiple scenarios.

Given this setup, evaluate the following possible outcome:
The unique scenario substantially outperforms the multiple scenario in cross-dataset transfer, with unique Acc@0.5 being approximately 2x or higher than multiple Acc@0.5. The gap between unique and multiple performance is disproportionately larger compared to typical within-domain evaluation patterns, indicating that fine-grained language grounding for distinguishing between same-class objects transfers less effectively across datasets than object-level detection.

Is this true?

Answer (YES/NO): NO